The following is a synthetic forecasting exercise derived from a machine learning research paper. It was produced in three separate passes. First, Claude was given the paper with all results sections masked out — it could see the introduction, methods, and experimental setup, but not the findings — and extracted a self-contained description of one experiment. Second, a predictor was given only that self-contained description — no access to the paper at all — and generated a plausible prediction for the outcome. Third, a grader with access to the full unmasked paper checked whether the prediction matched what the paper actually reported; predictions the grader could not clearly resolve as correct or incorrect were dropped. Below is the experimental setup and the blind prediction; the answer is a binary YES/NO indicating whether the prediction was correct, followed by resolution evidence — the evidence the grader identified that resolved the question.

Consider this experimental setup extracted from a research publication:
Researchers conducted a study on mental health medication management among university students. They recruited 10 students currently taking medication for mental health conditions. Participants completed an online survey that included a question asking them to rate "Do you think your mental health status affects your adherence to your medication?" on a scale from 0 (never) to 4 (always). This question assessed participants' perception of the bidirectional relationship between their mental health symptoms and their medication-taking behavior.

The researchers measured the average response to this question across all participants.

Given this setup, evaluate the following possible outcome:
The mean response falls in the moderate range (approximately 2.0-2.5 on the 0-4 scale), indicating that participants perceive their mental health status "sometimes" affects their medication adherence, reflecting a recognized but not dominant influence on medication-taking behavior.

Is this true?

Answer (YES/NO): NO